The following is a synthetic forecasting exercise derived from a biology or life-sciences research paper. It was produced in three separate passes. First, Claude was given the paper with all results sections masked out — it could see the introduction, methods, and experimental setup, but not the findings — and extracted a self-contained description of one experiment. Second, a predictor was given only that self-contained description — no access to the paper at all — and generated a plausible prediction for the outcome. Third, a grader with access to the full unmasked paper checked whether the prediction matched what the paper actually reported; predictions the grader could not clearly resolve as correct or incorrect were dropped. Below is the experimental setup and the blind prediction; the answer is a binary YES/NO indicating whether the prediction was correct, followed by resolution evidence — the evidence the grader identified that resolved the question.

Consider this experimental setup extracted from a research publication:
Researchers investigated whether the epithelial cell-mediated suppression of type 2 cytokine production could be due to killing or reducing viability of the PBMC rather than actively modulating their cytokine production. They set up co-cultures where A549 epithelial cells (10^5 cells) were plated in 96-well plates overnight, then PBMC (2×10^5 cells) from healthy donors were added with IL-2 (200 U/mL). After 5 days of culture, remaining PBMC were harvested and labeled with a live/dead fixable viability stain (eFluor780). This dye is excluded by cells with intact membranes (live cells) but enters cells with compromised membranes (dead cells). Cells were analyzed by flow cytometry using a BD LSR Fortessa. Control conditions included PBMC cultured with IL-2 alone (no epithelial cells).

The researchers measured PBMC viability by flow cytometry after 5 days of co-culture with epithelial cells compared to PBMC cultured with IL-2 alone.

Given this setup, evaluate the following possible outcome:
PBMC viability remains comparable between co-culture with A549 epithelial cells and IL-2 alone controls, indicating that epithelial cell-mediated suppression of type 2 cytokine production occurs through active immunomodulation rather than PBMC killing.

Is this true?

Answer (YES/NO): YES